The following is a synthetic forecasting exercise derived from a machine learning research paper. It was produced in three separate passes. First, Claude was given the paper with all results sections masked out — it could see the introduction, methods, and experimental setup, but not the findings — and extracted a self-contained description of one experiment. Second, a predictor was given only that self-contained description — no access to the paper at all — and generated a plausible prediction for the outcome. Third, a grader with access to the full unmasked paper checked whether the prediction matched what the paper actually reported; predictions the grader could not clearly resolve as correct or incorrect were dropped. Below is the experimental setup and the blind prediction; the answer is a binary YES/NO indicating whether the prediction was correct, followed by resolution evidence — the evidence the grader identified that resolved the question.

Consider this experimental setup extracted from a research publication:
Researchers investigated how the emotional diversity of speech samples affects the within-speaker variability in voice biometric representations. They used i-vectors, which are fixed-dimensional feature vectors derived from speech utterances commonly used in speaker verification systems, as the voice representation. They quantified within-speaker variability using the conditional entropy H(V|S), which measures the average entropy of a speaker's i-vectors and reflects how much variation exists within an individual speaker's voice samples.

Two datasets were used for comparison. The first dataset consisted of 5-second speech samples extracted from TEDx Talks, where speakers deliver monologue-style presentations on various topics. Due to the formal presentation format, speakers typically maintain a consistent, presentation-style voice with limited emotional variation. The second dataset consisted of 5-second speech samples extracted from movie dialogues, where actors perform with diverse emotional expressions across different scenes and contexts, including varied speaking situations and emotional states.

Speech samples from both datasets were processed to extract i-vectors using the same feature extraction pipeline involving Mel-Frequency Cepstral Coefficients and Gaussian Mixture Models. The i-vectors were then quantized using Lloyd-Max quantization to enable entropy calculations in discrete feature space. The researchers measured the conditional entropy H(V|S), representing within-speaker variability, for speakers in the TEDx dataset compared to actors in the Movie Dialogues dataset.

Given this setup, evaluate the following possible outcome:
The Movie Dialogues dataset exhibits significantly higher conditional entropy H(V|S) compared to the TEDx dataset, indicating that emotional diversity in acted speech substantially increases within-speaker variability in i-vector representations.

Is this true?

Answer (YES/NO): YES